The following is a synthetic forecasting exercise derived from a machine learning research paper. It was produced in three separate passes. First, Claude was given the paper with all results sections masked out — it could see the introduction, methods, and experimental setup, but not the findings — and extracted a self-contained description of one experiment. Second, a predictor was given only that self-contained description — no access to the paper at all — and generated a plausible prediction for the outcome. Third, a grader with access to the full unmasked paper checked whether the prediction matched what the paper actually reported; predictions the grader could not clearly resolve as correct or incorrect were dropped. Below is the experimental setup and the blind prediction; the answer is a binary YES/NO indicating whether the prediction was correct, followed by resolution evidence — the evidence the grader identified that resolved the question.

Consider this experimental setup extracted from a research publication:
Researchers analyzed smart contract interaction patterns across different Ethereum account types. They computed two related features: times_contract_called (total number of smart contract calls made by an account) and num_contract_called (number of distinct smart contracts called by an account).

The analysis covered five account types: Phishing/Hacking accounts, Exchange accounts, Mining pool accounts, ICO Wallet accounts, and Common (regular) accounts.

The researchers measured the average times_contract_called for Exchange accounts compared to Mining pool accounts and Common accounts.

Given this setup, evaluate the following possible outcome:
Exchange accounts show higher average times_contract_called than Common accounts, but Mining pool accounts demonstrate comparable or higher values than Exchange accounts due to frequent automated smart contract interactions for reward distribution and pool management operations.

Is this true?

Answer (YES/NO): YES